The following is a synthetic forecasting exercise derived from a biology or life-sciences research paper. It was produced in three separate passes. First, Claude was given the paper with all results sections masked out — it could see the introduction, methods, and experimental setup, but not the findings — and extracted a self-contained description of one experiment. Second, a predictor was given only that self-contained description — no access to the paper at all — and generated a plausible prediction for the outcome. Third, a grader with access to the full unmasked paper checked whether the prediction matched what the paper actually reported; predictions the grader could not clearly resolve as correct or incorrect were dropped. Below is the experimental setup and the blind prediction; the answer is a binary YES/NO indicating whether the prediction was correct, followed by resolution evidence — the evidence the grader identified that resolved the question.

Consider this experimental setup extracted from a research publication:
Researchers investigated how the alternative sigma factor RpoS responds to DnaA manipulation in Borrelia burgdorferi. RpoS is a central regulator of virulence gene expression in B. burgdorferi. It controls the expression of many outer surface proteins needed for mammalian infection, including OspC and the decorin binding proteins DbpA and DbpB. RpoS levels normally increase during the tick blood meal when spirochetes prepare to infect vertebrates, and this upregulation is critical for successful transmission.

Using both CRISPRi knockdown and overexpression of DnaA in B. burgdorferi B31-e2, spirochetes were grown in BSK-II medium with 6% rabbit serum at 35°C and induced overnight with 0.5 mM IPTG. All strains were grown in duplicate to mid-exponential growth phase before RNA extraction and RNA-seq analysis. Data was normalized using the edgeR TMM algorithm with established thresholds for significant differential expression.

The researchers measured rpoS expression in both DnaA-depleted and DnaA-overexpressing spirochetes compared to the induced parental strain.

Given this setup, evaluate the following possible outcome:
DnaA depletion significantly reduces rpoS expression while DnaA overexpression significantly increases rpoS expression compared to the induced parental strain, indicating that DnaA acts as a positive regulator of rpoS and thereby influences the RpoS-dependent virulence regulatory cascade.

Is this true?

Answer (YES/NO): NO